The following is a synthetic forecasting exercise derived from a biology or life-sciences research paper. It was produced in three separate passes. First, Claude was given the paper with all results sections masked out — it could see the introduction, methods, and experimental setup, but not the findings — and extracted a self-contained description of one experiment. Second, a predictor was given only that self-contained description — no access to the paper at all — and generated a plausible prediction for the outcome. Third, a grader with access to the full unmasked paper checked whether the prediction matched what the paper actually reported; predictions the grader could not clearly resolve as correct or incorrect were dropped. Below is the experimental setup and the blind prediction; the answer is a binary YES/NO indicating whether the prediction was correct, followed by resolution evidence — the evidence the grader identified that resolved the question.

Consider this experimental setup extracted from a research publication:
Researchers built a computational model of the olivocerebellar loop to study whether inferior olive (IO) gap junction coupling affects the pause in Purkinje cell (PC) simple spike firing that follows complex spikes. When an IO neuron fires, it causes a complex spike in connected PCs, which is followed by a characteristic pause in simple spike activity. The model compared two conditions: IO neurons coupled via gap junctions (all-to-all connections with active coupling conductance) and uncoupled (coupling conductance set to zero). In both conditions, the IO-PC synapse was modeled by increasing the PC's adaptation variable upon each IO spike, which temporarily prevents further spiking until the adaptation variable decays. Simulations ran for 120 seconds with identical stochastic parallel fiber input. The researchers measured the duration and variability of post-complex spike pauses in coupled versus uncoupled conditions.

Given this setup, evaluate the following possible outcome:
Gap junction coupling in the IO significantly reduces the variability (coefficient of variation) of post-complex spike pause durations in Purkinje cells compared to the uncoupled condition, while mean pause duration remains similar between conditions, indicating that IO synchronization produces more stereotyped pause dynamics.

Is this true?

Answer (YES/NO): NO